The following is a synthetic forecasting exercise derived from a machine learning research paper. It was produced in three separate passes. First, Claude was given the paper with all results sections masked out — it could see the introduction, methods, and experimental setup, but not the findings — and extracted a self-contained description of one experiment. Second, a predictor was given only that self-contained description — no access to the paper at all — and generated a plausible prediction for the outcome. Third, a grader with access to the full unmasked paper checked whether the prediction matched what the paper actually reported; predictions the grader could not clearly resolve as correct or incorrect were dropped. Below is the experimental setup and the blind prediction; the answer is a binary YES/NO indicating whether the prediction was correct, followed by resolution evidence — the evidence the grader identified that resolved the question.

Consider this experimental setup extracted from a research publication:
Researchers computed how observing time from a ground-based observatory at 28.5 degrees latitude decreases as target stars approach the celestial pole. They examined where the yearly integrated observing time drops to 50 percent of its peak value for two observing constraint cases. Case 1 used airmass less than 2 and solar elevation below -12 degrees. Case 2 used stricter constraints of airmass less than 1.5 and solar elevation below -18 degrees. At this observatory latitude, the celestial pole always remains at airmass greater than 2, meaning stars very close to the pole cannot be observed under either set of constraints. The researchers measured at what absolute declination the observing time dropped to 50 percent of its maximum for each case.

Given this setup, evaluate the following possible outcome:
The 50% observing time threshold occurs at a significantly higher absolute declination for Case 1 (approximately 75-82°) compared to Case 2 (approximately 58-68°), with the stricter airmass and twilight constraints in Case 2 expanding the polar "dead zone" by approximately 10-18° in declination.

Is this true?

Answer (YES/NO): NO